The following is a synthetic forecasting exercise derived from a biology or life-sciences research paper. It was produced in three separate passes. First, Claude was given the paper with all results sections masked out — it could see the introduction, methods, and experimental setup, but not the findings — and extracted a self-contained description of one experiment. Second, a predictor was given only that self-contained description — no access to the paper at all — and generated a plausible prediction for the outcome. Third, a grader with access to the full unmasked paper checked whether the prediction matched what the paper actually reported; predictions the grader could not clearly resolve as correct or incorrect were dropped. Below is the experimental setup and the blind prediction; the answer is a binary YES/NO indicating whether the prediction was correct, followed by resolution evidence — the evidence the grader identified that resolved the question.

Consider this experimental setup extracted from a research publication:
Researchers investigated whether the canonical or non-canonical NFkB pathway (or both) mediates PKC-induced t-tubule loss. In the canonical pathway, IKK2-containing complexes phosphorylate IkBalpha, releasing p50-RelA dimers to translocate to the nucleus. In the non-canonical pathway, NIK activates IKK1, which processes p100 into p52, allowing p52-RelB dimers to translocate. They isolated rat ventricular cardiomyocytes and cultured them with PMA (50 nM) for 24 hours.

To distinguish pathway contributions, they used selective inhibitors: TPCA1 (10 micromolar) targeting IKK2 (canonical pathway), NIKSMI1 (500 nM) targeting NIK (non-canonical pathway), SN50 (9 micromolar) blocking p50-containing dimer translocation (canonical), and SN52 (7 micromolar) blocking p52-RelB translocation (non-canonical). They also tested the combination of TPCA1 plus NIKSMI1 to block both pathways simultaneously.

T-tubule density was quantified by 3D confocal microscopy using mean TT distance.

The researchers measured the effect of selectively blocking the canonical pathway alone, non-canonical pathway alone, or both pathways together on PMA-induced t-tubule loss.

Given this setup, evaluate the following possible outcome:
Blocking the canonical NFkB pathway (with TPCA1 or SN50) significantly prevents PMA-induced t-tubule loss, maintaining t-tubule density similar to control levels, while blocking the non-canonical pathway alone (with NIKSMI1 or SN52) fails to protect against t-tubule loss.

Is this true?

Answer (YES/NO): NO